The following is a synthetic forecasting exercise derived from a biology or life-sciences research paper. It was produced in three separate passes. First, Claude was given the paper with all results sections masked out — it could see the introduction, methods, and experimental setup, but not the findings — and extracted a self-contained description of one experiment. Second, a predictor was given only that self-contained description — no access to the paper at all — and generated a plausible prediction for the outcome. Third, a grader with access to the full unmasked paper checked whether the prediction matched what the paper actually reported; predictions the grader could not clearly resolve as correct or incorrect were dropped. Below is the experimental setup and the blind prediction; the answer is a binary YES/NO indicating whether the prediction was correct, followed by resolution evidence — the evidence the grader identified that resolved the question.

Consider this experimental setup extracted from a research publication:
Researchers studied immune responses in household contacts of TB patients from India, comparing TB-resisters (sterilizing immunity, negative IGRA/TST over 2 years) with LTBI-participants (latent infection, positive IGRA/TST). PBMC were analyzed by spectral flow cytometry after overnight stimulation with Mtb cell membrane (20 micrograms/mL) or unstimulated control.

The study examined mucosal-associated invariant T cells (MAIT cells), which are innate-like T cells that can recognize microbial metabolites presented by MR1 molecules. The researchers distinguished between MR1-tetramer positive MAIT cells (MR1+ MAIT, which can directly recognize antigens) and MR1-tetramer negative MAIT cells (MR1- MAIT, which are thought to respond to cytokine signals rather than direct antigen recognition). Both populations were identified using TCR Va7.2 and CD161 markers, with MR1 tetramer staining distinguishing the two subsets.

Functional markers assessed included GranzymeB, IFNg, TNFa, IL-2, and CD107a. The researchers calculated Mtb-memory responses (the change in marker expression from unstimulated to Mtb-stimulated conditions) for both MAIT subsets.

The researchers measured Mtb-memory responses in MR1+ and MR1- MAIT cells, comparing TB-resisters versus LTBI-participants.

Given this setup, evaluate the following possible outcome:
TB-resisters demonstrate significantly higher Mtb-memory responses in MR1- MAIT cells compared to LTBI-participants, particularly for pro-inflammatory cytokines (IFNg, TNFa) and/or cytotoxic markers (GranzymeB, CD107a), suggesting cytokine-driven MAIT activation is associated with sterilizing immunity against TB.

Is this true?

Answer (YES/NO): NO